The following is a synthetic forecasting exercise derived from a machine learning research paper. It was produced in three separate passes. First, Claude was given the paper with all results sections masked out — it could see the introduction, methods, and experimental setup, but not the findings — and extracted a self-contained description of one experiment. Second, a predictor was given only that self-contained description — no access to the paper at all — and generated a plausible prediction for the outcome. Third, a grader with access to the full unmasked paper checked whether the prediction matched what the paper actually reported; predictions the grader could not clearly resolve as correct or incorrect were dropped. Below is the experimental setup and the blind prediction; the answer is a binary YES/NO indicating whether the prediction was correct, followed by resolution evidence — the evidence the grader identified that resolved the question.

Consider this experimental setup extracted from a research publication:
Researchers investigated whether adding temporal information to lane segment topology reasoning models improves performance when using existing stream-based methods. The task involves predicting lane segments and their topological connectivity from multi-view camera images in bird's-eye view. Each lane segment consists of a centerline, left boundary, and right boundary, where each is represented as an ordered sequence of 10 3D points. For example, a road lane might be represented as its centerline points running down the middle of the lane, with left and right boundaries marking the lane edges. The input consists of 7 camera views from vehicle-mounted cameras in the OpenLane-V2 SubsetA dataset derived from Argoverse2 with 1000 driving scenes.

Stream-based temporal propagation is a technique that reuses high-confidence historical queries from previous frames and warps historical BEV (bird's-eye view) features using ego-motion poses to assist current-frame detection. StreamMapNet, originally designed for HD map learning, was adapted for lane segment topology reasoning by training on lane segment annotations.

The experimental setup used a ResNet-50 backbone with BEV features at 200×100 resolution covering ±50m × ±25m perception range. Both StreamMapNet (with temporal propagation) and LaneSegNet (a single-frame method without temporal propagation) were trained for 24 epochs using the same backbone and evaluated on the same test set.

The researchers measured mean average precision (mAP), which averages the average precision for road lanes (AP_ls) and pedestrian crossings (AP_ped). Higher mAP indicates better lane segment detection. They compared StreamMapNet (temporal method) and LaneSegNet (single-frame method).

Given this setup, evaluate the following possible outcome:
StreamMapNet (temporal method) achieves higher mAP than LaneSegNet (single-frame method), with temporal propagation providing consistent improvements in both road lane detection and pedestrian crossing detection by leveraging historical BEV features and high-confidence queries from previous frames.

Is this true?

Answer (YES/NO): NO